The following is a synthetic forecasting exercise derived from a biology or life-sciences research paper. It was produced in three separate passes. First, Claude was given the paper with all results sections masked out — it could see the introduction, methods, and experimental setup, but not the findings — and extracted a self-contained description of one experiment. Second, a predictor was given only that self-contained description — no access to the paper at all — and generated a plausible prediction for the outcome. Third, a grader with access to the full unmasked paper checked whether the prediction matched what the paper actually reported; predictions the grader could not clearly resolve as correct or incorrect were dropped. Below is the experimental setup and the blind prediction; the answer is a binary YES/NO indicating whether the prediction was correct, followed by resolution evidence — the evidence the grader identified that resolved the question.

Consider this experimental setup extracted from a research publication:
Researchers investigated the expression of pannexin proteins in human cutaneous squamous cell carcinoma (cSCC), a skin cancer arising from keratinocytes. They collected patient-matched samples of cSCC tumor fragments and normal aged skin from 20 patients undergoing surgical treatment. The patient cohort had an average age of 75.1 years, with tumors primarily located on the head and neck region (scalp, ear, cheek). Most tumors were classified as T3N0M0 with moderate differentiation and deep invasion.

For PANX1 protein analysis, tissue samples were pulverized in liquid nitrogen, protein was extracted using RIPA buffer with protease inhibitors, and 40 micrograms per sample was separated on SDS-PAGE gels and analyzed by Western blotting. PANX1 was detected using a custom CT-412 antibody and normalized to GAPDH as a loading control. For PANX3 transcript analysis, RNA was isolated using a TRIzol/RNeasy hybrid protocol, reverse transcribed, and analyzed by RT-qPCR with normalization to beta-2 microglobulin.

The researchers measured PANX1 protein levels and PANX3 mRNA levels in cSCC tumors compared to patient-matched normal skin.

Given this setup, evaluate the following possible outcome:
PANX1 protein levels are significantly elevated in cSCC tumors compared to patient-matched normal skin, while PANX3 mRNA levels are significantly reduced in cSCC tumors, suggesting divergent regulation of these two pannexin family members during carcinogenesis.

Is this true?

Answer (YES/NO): YES